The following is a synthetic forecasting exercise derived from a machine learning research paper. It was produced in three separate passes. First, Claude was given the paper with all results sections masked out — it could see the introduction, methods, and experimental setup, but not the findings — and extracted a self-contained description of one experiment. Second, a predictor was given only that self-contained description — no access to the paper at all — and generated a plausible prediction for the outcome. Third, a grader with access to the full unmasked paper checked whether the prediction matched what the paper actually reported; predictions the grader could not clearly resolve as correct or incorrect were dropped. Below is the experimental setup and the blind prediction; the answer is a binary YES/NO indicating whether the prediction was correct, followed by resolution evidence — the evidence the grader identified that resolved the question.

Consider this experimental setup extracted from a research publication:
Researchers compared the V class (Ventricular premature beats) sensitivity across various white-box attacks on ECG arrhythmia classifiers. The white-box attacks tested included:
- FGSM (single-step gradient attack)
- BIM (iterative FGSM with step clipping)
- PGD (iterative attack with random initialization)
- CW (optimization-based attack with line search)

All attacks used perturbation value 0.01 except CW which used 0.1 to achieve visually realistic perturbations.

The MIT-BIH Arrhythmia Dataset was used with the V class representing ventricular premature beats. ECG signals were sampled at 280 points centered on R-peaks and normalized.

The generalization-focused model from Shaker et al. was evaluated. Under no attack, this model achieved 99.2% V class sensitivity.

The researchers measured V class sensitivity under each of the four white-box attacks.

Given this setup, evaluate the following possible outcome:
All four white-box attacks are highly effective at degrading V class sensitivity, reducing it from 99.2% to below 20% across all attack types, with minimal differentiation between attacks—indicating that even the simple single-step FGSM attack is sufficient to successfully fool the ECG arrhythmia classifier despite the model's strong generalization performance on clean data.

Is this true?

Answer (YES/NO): NO